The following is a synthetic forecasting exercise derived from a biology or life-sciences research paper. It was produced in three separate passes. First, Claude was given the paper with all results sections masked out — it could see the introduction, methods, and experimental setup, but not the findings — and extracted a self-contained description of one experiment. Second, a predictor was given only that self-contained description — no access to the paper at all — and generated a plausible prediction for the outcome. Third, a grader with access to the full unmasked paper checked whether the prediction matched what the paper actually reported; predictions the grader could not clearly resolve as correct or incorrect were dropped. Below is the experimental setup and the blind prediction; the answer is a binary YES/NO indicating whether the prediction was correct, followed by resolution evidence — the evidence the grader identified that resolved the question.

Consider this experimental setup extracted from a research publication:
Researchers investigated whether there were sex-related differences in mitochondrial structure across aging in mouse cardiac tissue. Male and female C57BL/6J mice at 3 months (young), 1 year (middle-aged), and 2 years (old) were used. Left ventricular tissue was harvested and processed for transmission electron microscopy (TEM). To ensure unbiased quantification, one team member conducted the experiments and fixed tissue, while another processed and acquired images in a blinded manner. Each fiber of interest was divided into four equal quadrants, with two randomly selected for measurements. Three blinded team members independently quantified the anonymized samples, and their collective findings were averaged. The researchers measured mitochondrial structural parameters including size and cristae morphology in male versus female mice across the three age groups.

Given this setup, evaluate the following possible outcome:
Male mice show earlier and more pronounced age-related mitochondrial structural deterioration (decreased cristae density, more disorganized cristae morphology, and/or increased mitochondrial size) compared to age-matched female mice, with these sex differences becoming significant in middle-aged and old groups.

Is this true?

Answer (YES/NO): NO